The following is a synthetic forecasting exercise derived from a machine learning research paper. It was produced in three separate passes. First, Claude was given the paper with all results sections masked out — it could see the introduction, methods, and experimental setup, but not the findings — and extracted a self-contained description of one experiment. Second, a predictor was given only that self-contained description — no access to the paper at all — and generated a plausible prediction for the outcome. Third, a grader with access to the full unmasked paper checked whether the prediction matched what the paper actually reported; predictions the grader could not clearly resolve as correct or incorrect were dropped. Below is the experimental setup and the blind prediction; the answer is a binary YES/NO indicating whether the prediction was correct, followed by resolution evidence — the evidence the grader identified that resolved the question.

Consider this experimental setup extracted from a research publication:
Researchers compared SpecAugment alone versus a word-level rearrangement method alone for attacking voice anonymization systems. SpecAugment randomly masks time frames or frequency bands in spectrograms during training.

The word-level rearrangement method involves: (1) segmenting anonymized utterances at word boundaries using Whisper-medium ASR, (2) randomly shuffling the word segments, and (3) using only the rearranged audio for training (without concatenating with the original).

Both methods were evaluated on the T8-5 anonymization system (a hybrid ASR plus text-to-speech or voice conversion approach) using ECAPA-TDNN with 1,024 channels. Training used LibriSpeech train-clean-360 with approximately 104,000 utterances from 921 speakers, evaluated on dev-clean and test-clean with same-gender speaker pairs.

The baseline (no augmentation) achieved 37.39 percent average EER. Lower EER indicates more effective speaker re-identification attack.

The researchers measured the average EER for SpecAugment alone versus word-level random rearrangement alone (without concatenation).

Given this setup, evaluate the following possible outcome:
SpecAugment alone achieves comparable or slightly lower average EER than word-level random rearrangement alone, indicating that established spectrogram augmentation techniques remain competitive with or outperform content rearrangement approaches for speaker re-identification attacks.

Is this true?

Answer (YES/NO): YES